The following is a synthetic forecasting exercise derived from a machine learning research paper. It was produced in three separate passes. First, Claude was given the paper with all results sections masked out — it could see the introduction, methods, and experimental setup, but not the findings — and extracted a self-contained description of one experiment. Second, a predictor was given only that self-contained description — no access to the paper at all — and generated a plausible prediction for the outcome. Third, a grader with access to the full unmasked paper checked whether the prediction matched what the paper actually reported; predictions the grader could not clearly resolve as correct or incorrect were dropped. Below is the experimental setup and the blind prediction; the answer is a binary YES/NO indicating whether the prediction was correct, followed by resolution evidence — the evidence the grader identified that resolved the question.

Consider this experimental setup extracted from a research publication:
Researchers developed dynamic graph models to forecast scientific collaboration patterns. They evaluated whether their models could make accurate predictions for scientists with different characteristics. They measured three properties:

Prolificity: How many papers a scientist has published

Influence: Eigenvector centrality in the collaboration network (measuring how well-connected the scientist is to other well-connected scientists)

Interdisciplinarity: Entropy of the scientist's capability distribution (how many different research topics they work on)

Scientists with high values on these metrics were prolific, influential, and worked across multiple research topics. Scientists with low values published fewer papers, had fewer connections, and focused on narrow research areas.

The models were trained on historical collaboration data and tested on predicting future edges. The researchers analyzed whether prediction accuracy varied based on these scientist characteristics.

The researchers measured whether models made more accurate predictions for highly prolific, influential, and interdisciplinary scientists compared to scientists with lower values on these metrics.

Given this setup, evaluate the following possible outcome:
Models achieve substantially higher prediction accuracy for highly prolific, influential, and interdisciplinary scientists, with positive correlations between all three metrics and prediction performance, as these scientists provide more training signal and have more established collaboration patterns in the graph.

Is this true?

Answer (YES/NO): NO